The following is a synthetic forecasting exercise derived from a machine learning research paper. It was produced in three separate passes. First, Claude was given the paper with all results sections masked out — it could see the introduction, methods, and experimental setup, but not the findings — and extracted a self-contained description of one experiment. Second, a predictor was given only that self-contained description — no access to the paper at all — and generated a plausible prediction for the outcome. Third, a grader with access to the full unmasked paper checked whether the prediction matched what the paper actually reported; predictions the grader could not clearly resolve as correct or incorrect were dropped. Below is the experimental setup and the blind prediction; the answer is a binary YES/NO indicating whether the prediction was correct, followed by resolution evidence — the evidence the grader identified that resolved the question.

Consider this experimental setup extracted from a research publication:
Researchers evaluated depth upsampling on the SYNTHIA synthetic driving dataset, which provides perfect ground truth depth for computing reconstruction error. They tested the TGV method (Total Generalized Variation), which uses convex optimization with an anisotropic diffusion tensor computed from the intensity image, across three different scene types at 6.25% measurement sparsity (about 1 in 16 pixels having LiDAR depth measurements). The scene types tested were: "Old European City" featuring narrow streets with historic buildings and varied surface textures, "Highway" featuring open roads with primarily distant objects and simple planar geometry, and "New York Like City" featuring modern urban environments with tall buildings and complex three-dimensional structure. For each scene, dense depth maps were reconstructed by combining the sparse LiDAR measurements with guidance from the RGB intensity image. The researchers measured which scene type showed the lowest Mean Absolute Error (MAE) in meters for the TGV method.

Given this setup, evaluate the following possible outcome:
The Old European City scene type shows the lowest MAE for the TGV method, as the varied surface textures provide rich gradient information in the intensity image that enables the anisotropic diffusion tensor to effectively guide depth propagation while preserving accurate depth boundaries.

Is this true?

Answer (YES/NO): NO